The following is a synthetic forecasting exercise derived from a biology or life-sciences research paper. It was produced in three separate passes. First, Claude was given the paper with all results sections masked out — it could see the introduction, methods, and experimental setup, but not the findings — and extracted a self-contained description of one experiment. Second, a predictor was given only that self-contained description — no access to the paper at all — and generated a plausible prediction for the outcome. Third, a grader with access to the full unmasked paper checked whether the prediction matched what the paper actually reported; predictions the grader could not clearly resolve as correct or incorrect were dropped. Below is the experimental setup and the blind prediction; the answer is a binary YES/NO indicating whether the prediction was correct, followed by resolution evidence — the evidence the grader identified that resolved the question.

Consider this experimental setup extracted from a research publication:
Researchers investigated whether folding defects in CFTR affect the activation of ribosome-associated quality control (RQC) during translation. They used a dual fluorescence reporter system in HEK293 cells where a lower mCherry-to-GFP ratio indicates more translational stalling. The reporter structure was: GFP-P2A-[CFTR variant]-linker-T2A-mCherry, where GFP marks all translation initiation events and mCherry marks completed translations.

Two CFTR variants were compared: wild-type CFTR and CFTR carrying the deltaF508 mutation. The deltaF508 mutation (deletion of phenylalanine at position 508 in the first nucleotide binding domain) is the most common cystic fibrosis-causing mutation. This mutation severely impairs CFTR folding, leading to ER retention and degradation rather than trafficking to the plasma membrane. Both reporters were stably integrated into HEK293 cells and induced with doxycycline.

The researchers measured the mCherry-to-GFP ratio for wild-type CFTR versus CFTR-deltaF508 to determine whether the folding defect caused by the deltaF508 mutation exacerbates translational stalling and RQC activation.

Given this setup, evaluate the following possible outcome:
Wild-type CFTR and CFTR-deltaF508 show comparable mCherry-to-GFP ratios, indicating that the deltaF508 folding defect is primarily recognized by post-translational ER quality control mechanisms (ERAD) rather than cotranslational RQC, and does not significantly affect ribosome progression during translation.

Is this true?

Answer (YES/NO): YES